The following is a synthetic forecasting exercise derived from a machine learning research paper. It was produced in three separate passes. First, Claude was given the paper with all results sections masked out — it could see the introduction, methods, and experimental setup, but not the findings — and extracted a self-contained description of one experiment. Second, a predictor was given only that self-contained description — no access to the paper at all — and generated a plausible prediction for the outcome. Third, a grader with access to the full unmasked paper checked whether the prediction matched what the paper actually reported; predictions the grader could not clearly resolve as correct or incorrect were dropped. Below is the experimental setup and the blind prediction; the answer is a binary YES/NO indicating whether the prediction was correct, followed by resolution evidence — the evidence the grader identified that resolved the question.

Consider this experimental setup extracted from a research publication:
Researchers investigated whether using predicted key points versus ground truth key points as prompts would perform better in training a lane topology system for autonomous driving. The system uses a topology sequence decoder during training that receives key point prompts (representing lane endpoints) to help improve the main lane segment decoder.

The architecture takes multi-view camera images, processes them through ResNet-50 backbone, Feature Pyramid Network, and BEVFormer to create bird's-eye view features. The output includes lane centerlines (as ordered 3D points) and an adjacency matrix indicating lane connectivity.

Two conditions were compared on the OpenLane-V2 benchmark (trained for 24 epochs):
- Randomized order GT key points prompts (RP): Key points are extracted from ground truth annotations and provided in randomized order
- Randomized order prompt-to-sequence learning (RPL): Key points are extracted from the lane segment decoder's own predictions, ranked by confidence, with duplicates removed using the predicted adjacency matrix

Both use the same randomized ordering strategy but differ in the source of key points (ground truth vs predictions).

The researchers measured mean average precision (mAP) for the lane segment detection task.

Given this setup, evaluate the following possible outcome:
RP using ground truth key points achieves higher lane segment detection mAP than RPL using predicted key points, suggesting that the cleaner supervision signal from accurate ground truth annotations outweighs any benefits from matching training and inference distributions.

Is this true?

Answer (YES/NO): YES